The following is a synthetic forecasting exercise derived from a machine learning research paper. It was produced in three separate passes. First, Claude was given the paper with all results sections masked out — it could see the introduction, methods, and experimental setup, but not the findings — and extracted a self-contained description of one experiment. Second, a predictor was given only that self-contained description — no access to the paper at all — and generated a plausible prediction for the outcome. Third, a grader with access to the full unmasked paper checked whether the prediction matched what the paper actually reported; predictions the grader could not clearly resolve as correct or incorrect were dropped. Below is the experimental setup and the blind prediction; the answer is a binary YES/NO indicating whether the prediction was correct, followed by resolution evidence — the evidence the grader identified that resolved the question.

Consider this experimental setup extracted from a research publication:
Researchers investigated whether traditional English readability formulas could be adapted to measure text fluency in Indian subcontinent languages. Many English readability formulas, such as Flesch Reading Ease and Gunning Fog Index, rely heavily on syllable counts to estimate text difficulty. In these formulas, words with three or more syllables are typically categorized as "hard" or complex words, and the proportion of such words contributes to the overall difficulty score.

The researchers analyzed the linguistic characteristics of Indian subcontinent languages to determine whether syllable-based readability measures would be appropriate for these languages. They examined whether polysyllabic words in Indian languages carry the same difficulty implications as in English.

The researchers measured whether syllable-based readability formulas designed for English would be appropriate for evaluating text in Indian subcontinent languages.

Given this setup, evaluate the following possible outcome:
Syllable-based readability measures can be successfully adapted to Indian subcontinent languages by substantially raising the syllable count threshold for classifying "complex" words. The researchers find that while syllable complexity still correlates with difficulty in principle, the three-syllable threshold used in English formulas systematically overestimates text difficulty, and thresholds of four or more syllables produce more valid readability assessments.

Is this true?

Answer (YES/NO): NO